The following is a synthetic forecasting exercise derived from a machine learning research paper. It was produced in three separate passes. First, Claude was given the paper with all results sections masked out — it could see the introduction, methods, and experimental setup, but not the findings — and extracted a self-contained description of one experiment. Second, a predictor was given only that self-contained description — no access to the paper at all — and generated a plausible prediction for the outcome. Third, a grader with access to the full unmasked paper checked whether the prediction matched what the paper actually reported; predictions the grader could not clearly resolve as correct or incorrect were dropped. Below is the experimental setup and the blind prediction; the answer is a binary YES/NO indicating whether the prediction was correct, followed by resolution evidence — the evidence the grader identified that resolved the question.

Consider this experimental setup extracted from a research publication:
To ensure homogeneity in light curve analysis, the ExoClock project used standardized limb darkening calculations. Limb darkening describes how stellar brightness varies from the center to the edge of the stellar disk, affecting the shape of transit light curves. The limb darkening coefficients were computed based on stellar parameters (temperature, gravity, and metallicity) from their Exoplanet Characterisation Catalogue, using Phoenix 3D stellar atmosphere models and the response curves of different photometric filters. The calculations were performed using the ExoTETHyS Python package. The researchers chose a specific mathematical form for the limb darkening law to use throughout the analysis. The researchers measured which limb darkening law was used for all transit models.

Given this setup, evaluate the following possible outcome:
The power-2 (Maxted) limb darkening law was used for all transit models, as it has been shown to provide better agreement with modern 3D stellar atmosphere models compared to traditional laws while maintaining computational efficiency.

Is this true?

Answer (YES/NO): NO